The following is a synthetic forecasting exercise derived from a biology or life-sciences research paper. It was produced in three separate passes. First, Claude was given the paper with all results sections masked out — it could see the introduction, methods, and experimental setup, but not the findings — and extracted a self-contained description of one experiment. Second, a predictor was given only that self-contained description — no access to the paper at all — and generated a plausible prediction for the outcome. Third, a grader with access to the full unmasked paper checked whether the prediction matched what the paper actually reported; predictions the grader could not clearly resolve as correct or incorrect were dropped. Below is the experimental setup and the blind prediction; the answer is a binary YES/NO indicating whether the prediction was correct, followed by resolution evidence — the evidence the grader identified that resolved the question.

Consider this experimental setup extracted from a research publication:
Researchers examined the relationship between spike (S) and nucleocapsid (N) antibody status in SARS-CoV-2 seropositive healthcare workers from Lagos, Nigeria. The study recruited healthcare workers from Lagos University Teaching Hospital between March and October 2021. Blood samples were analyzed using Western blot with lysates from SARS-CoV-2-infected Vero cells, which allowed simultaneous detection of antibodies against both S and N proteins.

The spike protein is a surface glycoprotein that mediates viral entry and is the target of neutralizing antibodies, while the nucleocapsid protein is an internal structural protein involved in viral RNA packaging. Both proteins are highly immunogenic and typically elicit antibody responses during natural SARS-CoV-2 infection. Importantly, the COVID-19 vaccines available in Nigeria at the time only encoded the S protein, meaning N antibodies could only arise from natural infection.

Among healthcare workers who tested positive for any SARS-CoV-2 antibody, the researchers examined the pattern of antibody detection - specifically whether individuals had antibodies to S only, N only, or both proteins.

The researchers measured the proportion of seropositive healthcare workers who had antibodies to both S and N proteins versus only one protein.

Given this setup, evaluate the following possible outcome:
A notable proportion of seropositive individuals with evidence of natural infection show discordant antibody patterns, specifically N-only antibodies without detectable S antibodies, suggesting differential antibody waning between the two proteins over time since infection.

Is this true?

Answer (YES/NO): NO